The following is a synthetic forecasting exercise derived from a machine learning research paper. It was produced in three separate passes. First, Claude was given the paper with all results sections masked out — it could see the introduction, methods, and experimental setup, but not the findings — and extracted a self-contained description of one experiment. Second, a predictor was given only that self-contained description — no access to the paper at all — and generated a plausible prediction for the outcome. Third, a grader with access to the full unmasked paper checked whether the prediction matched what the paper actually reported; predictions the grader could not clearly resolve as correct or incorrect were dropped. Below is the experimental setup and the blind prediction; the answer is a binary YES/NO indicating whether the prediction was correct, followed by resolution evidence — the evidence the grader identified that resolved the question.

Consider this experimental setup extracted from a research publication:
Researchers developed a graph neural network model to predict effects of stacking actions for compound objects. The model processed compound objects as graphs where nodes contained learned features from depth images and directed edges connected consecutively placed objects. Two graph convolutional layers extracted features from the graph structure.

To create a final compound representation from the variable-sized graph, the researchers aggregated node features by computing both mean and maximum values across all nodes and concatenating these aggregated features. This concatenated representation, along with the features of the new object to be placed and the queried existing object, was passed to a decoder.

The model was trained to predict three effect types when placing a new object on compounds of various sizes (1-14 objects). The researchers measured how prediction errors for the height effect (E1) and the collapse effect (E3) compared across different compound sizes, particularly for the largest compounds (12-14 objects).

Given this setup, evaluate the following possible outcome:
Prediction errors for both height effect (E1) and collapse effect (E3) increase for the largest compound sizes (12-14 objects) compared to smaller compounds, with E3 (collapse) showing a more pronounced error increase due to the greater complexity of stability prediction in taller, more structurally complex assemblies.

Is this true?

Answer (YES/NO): YES